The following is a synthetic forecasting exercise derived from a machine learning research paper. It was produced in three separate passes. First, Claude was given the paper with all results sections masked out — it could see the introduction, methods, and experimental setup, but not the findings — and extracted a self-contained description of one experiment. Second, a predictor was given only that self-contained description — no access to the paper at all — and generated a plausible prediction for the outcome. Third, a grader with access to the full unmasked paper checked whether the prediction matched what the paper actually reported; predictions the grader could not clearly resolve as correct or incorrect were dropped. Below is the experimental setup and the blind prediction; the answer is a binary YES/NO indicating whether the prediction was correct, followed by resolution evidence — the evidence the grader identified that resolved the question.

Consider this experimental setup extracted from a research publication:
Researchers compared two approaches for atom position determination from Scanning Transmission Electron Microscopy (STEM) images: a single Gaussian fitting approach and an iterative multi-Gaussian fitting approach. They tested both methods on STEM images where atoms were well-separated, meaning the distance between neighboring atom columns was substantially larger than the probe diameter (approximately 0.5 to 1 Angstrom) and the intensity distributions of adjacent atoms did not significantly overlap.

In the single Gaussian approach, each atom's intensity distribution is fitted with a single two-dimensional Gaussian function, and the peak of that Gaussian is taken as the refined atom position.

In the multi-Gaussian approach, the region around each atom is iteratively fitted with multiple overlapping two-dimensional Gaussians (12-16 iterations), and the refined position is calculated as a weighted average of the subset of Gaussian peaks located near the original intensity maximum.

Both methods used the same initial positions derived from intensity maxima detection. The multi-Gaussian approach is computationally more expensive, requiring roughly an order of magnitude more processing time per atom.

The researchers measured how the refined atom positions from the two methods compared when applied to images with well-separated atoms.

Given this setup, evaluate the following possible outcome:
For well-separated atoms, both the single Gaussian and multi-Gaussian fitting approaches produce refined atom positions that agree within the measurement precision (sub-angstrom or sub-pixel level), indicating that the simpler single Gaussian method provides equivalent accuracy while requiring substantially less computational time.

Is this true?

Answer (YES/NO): YES